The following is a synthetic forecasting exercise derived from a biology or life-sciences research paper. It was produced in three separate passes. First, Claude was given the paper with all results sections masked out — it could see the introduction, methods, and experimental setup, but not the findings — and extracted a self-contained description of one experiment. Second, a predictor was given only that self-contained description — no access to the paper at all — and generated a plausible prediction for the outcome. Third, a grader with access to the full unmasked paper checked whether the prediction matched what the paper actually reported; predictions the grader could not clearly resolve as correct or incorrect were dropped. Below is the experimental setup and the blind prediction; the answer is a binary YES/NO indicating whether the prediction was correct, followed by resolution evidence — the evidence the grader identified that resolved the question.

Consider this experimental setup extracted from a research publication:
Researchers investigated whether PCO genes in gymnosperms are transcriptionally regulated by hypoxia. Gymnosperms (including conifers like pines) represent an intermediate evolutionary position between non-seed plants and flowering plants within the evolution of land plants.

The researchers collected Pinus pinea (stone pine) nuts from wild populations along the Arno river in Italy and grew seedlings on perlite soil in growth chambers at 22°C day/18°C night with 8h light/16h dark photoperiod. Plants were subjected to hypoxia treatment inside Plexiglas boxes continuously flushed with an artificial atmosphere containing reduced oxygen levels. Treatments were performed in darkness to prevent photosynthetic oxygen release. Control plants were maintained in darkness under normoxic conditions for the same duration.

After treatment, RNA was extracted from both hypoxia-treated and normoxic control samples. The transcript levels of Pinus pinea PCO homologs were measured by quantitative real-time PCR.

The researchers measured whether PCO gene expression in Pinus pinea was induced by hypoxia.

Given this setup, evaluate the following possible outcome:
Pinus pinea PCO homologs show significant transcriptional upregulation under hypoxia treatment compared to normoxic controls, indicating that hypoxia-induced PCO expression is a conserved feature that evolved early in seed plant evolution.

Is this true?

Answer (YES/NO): YES